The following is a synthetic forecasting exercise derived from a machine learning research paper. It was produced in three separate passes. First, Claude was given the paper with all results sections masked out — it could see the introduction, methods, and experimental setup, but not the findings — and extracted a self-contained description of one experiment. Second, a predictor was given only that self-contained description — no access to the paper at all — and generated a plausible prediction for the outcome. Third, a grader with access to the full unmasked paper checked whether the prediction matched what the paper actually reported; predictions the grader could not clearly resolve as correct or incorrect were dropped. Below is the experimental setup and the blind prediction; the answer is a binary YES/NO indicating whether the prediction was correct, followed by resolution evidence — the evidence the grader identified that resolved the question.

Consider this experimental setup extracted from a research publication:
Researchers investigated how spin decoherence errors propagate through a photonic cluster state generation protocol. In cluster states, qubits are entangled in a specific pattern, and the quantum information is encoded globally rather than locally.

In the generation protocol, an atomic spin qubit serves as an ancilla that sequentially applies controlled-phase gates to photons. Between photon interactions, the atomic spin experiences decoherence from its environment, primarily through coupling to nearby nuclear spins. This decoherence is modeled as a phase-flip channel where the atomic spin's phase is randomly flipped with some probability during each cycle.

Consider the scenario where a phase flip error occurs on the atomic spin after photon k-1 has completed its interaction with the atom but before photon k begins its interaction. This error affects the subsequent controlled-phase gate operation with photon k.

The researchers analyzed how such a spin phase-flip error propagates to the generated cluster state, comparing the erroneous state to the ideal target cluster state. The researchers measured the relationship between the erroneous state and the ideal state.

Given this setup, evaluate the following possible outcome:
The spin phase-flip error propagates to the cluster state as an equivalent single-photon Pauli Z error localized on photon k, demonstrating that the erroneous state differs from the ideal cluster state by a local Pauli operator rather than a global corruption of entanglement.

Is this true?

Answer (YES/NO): YES